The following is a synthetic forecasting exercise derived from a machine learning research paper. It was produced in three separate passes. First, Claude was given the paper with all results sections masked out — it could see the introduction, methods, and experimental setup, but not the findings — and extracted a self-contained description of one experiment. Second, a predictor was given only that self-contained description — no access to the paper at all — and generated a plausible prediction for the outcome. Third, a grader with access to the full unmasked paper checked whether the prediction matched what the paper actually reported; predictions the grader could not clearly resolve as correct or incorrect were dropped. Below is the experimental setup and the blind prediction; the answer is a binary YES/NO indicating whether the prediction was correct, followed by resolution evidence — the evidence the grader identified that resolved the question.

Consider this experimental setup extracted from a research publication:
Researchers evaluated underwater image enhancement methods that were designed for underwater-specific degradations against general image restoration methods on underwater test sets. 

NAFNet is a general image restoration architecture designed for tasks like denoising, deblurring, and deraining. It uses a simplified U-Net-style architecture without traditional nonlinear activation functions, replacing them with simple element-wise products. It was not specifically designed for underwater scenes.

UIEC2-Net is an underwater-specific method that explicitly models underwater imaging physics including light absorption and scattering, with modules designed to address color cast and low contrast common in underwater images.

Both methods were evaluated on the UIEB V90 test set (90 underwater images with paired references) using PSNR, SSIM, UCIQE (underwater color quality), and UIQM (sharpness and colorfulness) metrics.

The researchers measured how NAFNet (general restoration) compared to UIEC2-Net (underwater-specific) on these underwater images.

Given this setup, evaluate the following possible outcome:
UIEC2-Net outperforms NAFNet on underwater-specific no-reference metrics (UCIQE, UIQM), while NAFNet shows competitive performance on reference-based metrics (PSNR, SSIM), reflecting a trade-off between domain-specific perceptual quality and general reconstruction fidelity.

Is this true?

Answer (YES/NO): NO